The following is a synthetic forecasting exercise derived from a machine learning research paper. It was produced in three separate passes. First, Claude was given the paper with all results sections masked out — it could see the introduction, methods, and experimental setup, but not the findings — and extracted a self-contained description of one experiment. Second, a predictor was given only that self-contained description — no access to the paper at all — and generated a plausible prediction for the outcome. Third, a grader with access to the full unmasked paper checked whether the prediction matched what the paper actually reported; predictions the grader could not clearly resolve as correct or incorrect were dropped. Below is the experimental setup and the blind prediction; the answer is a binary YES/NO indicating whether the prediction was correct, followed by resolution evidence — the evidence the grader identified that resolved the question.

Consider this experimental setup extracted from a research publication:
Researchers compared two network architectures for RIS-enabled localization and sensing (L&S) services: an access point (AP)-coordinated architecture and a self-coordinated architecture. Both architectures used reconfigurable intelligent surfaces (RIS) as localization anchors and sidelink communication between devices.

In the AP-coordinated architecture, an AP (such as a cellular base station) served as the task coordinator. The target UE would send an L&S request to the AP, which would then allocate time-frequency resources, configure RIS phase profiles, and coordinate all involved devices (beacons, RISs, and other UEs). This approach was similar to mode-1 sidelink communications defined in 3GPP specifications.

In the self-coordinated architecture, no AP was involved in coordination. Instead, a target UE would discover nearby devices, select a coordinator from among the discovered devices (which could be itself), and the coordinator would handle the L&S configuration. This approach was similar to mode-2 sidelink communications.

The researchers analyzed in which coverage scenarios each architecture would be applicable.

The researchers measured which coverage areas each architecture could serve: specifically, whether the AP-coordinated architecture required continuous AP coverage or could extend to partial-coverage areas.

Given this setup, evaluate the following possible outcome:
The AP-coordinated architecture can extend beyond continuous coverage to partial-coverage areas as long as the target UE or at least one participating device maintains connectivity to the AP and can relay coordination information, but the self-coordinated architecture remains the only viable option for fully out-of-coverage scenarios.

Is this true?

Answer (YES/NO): YES